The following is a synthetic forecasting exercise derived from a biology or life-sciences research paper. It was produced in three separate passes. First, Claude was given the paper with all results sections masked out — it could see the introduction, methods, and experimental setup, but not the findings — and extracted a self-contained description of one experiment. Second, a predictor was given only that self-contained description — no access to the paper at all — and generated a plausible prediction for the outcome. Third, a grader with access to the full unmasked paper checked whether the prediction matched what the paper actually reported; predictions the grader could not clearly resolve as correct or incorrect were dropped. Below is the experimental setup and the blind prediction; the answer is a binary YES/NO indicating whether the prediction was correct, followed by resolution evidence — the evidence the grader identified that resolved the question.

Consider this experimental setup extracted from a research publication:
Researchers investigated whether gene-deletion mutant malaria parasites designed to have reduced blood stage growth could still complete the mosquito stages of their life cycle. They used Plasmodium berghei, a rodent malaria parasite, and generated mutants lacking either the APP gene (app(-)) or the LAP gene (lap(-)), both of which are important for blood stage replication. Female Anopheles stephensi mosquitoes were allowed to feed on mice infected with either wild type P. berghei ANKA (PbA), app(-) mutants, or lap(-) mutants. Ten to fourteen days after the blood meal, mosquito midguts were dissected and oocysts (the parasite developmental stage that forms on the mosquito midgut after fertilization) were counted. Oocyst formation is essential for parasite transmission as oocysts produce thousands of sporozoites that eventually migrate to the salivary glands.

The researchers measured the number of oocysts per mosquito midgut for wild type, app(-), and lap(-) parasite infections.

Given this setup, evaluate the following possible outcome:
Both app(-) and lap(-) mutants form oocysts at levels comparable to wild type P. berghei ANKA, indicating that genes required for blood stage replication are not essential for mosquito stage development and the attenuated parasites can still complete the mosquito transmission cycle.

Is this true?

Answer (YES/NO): NO